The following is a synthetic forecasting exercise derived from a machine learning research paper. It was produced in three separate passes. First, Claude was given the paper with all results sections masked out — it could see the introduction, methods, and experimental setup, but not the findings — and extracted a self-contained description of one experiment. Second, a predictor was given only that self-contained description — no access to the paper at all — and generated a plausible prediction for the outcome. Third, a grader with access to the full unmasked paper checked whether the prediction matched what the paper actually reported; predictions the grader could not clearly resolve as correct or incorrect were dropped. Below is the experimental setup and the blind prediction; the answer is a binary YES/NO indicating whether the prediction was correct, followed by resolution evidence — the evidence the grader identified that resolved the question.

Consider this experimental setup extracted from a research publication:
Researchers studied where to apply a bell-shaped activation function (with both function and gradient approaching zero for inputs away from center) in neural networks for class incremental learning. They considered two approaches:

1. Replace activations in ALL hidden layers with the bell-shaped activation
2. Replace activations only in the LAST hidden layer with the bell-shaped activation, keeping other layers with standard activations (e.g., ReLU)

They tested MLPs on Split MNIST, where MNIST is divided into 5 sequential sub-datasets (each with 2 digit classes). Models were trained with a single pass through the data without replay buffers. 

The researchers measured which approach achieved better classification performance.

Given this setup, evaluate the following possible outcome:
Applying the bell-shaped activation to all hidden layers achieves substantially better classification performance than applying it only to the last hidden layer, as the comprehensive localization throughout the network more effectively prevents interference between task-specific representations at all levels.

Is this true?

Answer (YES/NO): NO